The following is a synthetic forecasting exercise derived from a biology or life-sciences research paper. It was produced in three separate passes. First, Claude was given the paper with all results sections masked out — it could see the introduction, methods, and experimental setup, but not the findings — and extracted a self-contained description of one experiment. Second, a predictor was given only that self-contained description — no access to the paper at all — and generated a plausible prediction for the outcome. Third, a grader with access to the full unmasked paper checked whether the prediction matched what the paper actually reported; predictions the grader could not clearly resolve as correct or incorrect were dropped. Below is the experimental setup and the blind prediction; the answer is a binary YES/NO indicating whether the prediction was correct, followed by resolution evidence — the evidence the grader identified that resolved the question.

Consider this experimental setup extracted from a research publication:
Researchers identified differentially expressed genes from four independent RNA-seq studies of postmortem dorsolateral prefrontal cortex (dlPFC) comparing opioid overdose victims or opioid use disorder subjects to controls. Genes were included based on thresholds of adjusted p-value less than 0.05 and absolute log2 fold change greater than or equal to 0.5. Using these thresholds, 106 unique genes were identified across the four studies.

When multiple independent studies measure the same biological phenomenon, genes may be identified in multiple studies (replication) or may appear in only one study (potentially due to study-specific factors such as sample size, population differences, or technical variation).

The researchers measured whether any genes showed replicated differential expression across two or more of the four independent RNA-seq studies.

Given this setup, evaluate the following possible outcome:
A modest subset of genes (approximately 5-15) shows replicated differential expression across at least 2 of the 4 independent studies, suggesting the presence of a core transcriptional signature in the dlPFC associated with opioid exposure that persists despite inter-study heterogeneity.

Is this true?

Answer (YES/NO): NO